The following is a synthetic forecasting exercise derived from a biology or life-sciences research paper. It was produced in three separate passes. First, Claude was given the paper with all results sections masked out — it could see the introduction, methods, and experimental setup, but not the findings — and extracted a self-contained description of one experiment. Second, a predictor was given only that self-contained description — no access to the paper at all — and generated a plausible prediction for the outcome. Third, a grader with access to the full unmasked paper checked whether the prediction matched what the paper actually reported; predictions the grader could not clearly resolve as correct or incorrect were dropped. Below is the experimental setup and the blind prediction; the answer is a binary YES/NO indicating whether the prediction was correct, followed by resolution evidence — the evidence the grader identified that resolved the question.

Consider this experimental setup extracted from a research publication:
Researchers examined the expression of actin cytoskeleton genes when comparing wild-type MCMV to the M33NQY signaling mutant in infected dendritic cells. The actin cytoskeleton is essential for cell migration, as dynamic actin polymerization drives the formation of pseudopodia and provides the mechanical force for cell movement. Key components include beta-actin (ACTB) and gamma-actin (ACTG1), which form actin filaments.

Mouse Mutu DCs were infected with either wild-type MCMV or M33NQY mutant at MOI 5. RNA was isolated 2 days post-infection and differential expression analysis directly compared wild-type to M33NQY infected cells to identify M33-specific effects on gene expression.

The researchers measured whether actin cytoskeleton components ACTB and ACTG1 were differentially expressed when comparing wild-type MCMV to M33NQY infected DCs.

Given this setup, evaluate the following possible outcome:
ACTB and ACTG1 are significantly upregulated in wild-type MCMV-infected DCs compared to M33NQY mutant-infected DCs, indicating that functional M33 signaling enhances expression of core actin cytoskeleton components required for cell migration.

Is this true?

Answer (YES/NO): YES